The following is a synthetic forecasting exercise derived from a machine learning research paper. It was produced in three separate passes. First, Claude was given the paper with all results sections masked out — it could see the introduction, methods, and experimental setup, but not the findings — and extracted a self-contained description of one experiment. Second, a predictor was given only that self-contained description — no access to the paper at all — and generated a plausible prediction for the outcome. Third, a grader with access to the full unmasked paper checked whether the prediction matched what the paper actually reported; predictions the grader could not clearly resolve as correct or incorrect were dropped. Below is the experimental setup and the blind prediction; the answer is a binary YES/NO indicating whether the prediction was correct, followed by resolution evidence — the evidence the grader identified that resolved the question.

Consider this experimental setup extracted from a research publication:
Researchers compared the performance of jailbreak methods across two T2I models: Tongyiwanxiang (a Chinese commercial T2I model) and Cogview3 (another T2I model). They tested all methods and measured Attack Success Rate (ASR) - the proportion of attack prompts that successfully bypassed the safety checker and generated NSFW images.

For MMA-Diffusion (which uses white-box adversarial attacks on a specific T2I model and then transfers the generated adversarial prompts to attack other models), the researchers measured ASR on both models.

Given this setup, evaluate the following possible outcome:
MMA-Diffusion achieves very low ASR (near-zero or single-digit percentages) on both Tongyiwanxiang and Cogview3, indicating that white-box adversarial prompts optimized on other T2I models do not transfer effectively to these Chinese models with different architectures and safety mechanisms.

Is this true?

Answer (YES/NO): NO